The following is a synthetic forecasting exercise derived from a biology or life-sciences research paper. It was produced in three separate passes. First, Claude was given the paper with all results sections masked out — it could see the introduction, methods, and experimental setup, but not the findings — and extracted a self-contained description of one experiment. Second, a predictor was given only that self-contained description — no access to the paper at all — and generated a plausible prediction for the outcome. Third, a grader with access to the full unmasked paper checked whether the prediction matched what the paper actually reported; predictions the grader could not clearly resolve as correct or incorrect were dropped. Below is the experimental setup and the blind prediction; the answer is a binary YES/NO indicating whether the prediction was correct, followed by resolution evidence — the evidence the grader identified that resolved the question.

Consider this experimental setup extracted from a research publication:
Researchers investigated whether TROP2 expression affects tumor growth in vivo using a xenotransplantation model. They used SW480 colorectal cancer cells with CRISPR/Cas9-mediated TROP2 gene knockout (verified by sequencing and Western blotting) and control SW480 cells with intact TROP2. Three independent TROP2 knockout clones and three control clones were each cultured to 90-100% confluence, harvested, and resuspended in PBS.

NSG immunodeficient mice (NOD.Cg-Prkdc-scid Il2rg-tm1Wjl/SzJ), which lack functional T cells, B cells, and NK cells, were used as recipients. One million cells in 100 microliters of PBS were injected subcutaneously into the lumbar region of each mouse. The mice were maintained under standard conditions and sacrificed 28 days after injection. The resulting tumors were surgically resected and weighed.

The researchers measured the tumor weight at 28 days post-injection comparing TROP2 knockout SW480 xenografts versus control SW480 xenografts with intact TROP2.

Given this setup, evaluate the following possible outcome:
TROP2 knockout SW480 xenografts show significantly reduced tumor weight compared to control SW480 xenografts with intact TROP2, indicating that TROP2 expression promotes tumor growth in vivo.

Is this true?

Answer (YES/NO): NO